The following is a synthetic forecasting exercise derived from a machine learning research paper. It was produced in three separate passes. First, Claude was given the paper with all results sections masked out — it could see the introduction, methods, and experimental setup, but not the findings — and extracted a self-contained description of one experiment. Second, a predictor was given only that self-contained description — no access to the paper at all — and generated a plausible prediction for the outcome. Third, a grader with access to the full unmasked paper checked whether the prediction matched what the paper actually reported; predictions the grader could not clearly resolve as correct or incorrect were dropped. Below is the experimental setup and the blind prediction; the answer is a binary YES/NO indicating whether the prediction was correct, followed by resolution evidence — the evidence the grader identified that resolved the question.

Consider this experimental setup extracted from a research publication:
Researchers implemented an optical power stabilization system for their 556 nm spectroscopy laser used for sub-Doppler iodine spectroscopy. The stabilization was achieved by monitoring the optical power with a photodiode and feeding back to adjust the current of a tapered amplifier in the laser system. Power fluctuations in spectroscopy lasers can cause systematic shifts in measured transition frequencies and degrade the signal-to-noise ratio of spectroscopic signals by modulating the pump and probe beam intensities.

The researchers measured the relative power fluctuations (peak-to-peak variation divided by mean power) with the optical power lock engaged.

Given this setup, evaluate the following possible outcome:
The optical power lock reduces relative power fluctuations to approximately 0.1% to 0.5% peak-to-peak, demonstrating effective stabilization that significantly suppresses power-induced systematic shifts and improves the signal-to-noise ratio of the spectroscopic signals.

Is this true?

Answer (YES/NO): NO